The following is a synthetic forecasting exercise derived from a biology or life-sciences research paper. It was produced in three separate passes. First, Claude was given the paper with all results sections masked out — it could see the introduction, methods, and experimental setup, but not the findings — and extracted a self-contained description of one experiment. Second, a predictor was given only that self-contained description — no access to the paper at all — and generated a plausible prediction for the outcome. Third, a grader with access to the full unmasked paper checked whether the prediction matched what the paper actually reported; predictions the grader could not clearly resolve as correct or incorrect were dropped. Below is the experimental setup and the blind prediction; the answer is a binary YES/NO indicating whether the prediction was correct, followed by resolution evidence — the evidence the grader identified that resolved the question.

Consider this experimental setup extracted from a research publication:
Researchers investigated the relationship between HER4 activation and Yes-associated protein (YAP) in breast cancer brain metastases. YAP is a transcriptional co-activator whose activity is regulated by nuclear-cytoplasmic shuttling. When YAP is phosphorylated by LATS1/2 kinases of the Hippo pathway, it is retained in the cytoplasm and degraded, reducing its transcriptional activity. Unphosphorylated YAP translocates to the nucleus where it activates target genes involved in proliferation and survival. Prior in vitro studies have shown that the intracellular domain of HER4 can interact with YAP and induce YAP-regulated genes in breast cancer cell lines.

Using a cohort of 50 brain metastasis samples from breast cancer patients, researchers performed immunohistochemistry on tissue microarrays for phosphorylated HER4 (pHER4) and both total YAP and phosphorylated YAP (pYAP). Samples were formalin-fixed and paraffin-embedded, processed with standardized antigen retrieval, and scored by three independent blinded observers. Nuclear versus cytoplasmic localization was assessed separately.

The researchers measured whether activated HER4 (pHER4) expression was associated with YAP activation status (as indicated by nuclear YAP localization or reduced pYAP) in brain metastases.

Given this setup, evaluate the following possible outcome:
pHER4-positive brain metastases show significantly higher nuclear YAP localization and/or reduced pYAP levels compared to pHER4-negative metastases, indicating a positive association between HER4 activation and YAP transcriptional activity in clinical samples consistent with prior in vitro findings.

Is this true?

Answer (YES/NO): NO